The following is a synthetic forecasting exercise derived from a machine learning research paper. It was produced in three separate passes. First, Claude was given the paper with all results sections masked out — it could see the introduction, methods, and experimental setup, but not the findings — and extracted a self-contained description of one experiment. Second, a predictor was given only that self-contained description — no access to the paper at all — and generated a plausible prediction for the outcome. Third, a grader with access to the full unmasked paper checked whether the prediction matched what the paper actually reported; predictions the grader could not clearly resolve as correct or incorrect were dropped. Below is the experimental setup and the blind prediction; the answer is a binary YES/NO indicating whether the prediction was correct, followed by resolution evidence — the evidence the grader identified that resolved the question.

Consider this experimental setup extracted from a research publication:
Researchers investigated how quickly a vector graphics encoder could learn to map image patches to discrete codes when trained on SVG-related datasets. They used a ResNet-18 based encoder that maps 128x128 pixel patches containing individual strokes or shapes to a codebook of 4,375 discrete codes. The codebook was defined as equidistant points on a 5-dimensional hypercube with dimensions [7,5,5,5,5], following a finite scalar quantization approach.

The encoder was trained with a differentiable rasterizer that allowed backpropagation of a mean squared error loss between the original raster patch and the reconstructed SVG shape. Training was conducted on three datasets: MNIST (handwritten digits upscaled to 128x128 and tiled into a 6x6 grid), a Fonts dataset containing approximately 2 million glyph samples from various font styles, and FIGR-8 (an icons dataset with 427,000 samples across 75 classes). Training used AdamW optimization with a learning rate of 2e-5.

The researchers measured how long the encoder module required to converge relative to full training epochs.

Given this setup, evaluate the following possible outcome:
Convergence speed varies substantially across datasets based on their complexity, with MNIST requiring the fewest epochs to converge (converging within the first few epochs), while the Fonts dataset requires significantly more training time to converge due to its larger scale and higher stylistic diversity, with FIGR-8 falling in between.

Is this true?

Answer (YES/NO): NO